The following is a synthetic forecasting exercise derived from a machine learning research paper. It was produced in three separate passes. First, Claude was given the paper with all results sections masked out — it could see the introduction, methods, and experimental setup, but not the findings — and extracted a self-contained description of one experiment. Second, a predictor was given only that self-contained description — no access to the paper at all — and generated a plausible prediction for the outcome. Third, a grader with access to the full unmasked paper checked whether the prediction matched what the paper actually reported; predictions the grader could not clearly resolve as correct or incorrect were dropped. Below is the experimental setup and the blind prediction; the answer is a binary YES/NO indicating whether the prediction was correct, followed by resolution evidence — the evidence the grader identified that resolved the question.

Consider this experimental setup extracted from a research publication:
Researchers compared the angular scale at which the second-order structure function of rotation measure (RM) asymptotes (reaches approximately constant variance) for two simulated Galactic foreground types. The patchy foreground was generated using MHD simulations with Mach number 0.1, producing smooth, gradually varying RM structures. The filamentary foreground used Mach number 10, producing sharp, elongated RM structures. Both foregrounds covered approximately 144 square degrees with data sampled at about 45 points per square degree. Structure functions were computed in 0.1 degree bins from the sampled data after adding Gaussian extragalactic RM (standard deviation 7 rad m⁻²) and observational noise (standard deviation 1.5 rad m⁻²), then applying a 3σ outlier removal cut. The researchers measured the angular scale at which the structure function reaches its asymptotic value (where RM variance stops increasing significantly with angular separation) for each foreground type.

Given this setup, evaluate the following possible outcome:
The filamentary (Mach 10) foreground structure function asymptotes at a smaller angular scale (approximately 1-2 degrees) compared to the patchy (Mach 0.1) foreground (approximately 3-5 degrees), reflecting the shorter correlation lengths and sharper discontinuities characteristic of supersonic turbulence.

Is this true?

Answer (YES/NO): YES